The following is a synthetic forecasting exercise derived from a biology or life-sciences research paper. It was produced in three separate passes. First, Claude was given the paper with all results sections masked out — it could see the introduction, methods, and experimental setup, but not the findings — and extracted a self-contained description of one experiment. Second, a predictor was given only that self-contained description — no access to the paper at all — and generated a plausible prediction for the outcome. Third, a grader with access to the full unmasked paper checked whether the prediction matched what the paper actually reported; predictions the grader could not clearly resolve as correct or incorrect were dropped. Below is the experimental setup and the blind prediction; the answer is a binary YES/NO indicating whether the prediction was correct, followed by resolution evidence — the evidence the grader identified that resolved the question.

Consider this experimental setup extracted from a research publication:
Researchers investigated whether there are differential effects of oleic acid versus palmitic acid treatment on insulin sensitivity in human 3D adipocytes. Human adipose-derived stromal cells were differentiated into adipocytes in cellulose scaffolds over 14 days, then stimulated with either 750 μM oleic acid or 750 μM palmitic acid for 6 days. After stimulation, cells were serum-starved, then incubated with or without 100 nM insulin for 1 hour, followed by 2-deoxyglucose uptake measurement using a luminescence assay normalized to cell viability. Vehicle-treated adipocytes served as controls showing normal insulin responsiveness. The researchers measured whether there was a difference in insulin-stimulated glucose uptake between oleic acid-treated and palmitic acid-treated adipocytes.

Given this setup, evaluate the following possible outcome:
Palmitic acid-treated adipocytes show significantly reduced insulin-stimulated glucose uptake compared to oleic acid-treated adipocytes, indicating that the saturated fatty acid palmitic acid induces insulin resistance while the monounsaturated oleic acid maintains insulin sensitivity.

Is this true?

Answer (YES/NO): NO